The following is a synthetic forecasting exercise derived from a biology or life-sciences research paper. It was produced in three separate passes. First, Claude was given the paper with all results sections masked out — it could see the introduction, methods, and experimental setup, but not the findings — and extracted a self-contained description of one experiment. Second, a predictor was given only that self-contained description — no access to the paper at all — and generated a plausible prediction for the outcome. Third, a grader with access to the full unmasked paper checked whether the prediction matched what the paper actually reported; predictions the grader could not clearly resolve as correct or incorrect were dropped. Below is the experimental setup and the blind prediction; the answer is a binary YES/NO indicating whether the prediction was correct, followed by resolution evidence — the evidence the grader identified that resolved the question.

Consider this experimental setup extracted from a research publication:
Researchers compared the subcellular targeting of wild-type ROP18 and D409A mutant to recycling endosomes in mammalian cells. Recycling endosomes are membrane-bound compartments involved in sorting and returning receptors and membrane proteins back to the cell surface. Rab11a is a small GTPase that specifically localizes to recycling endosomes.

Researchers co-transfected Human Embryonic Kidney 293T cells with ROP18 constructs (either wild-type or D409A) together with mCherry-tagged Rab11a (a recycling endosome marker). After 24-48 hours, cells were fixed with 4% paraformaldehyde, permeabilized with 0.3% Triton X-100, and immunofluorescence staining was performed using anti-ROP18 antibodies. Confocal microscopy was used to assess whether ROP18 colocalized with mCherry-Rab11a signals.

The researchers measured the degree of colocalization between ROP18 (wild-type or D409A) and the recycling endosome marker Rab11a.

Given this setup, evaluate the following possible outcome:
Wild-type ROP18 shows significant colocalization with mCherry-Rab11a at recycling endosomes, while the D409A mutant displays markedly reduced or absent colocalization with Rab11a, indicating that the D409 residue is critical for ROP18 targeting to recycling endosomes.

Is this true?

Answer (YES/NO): NO